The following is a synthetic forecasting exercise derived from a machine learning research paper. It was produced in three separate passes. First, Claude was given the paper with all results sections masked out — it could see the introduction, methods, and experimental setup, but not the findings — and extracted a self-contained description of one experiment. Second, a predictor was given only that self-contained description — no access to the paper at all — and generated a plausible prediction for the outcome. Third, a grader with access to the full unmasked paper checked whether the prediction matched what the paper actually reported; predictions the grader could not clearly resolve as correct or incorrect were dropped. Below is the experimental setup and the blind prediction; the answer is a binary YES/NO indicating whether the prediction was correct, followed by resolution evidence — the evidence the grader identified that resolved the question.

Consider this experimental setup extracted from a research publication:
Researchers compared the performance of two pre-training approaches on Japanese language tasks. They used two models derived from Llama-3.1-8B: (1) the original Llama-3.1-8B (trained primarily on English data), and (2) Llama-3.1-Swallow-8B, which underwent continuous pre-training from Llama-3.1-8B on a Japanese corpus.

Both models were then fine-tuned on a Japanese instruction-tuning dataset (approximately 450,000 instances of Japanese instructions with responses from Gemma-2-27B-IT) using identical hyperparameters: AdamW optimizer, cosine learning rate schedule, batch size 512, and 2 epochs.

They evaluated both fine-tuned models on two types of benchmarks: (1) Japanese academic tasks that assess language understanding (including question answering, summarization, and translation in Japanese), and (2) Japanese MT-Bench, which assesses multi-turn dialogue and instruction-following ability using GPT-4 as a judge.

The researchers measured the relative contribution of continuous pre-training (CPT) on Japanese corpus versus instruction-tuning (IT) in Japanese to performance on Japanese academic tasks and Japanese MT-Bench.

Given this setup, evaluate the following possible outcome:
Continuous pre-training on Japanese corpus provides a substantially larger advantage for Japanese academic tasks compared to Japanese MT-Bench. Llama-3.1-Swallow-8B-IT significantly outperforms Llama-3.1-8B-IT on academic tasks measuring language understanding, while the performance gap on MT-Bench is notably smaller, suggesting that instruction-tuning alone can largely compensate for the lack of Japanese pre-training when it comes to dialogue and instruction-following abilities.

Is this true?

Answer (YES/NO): YES